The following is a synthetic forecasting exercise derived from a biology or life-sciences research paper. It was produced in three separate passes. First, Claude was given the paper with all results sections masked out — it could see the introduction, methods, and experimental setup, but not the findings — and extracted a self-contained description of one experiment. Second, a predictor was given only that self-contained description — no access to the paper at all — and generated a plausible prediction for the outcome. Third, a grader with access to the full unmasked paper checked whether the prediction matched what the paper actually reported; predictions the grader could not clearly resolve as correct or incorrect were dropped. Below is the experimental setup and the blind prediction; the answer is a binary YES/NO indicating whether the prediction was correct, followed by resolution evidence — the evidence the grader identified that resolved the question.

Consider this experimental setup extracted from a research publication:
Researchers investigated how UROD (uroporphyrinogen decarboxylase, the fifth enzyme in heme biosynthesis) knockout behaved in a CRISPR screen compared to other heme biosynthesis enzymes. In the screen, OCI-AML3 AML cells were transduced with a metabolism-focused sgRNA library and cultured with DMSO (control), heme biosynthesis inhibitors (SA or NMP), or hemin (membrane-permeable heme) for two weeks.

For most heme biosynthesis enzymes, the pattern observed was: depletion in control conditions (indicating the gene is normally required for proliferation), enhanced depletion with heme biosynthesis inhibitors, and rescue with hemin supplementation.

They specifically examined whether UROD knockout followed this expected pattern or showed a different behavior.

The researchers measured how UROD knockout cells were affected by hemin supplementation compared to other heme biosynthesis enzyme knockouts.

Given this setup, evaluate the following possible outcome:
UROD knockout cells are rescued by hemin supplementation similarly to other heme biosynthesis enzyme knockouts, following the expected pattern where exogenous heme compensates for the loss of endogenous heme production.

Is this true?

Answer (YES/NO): NO